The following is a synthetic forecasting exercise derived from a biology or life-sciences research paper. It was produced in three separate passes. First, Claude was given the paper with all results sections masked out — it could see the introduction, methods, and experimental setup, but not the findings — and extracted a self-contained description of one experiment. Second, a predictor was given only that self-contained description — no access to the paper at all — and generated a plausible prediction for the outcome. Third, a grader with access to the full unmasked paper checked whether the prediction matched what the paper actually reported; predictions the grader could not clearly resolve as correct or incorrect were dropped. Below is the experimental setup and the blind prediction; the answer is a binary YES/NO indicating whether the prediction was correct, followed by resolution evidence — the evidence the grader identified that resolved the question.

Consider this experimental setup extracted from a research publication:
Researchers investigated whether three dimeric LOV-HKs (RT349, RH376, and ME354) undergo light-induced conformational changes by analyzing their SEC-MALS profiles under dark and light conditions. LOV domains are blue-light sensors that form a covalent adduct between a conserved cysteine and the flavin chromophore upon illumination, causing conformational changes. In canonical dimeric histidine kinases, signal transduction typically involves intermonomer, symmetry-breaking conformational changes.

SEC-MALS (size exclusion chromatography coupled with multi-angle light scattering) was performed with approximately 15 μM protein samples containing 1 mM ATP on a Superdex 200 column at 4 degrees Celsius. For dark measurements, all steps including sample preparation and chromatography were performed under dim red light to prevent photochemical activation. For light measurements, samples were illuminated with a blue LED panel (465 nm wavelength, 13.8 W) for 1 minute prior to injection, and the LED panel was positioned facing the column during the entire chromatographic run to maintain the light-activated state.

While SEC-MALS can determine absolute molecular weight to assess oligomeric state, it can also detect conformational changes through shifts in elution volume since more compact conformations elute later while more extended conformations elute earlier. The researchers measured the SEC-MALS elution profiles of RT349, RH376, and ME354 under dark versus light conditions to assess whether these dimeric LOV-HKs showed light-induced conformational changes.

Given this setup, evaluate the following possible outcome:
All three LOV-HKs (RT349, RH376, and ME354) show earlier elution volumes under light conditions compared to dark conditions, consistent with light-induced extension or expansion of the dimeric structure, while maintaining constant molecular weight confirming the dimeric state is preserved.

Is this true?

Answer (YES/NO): NO